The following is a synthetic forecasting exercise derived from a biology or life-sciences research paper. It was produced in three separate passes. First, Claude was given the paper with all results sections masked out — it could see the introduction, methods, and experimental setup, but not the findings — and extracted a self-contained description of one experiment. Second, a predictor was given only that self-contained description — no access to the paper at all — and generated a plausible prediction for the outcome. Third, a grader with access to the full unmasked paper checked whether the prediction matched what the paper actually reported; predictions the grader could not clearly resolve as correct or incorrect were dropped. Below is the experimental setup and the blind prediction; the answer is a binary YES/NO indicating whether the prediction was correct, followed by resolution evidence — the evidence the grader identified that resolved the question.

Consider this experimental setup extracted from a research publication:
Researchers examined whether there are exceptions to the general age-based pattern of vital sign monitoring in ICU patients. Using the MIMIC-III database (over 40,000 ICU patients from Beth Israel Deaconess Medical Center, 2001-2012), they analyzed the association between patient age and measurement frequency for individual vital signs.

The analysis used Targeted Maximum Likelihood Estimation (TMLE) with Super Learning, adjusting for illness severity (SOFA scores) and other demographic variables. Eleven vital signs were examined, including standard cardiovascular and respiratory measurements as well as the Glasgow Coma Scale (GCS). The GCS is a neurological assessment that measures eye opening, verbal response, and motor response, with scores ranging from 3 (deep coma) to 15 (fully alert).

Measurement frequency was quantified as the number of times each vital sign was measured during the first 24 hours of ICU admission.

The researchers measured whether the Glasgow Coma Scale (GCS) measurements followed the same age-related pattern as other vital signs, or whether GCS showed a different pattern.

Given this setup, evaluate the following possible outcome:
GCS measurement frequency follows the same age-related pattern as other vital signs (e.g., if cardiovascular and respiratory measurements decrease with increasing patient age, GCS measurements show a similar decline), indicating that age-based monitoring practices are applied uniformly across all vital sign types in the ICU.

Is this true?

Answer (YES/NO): NO